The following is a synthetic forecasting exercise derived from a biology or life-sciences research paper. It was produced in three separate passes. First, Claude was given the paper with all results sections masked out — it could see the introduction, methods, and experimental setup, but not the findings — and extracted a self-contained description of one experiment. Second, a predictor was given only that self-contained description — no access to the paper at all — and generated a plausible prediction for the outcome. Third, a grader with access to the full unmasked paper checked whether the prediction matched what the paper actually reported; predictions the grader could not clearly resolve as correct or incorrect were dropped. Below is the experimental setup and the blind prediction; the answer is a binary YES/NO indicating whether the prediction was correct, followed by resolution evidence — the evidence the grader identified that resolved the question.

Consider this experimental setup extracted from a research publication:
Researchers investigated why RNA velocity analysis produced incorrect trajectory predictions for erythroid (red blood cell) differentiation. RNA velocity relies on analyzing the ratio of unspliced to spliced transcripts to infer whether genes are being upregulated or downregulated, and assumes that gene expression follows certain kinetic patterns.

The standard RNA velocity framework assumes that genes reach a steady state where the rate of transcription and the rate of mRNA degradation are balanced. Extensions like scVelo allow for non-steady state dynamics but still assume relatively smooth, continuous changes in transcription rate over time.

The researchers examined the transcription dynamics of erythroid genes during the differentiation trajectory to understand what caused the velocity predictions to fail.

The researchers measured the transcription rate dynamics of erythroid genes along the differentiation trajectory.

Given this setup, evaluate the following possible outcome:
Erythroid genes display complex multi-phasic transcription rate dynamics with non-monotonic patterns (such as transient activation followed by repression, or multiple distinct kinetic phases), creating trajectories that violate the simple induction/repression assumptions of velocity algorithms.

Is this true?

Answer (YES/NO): NO